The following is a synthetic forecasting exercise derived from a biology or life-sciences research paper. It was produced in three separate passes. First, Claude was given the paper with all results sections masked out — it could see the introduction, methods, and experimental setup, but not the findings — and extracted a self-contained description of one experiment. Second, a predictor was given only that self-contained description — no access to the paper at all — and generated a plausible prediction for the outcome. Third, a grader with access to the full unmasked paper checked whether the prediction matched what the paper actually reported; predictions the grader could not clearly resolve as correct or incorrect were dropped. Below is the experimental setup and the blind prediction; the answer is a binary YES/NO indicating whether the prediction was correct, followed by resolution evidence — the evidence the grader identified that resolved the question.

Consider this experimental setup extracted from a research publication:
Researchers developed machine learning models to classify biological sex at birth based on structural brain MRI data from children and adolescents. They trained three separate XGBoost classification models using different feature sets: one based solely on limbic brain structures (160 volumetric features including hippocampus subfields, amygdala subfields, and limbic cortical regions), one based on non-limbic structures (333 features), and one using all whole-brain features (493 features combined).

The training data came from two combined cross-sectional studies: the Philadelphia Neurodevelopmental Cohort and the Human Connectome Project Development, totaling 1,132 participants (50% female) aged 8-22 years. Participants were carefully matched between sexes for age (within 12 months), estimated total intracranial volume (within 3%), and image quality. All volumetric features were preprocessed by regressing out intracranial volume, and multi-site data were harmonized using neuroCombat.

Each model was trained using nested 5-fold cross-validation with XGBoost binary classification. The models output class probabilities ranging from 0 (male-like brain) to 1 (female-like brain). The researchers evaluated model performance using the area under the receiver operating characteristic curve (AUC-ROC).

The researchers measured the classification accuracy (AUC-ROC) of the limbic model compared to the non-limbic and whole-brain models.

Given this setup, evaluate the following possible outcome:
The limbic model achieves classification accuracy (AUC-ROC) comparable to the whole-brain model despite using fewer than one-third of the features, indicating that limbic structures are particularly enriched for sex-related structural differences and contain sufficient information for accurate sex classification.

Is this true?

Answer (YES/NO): YES